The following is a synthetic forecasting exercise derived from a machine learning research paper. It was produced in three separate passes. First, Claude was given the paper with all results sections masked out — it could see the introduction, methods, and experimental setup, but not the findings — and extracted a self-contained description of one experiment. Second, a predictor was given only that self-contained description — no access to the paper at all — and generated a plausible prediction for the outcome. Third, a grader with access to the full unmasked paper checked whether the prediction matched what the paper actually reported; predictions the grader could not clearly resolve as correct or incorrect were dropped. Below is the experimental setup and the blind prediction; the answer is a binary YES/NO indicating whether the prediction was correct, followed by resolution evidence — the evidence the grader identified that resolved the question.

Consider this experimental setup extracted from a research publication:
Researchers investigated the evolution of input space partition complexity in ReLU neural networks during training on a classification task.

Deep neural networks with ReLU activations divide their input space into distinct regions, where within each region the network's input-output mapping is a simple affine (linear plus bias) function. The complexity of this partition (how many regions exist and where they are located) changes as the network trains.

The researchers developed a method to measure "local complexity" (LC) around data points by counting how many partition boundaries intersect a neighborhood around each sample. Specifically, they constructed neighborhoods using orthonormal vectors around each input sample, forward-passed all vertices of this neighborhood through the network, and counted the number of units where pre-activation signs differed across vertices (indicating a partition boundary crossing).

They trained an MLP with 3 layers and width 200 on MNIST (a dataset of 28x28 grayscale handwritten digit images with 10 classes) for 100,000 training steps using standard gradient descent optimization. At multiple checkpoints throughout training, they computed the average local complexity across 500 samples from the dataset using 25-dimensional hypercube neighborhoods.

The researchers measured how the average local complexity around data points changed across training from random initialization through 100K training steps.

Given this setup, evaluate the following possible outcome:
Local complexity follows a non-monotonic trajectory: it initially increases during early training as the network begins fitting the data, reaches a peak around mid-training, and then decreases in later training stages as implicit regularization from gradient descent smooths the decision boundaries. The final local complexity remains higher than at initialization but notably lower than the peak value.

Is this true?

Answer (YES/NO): NO